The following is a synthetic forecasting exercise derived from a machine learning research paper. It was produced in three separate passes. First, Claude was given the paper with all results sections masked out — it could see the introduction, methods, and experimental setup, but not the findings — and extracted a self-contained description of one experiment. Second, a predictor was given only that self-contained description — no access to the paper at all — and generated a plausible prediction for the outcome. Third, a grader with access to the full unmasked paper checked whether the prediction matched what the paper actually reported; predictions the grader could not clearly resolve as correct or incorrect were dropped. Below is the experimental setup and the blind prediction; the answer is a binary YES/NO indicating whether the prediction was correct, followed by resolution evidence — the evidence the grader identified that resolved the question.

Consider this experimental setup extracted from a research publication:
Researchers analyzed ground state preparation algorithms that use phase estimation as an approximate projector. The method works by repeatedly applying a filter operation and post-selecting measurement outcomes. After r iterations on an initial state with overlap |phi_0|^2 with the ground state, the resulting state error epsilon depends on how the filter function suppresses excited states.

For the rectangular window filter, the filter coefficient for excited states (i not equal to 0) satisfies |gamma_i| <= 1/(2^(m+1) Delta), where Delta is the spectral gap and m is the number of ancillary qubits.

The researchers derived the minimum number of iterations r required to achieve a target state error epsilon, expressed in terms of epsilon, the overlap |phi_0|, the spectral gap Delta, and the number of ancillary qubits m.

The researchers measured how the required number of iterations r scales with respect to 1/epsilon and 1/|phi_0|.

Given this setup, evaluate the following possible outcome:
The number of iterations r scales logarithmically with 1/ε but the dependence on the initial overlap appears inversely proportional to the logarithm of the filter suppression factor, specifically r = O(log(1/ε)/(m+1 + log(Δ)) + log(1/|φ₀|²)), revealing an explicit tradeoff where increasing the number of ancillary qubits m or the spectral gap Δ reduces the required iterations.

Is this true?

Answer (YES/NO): NO